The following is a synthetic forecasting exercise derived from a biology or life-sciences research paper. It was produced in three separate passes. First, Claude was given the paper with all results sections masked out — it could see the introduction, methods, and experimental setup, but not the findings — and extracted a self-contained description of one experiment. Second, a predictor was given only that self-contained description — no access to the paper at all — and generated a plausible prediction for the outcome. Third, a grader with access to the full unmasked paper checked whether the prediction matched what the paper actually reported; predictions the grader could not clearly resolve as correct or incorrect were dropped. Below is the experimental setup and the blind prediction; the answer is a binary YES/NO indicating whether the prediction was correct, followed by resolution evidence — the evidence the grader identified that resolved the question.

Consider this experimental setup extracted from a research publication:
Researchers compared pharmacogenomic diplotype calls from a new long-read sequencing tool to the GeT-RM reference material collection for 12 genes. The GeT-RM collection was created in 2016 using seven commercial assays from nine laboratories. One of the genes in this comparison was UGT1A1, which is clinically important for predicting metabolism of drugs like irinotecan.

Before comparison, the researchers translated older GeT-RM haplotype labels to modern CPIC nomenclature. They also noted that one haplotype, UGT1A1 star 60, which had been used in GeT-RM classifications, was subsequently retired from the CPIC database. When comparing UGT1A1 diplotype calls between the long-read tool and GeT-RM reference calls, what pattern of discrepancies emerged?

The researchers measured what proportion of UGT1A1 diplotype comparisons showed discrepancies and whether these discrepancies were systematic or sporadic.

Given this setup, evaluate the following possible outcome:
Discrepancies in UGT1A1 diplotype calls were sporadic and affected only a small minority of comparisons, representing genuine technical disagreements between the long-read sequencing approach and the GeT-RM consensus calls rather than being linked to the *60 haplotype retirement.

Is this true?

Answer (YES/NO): NO